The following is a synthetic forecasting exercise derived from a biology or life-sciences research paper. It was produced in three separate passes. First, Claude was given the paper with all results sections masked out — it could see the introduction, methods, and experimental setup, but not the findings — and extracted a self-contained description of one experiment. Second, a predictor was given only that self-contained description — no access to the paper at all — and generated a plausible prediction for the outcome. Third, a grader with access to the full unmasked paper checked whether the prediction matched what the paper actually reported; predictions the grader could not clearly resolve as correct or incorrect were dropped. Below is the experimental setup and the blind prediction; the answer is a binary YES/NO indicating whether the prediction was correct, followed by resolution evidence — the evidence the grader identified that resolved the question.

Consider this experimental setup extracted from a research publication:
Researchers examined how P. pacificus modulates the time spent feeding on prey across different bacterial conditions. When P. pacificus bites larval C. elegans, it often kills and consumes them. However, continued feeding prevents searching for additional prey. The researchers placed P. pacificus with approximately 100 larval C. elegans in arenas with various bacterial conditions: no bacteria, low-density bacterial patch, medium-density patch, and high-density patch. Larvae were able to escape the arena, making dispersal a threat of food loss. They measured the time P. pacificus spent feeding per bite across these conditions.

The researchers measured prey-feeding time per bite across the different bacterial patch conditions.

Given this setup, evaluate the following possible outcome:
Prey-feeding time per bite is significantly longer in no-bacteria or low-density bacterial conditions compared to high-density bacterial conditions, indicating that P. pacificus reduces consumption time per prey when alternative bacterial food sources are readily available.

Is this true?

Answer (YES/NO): NO